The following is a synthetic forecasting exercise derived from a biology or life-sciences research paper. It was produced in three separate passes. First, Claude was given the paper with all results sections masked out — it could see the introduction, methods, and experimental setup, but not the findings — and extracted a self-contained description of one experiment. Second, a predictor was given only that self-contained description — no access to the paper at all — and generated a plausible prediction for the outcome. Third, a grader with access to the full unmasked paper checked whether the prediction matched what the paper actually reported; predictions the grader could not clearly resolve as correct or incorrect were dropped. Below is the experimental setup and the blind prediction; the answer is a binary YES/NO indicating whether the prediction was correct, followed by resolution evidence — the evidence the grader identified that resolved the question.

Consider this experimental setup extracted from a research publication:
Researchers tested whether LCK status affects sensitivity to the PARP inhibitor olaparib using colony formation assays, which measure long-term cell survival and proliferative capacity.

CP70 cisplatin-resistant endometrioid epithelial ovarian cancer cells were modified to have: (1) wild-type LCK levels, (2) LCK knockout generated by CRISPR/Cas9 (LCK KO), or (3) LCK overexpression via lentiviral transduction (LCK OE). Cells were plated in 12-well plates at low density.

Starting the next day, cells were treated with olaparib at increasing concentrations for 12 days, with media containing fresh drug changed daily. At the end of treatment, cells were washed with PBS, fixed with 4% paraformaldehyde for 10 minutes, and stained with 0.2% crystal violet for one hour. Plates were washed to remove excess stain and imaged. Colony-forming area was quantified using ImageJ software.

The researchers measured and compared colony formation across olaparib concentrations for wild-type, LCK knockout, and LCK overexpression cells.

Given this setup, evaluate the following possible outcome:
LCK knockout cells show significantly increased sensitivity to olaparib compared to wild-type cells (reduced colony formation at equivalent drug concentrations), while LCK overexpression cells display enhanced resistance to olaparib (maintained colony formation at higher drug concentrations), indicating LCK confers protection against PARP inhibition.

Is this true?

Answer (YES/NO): YES